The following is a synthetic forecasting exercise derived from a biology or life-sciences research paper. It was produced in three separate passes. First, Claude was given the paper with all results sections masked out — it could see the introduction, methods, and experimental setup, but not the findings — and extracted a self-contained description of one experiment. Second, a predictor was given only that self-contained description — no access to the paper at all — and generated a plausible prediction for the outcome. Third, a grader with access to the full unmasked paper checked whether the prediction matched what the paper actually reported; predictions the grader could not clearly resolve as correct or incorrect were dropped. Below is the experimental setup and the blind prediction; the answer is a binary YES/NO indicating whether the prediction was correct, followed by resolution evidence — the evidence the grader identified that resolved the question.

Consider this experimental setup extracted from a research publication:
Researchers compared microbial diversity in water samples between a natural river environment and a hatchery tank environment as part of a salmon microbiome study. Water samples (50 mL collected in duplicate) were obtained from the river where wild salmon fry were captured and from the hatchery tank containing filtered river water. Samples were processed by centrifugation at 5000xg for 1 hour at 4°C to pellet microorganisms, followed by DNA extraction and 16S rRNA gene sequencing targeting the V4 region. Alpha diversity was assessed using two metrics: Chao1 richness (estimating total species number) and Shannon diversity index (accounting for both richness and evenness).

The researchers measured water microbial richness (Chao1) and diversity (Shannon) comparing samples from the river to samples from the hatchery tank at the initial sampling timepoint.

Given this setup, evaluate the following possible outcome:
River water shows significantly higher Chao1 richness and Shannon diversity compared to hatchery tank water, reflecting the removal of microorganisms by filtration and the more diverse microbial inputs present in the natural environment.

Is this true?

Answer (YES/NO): NO